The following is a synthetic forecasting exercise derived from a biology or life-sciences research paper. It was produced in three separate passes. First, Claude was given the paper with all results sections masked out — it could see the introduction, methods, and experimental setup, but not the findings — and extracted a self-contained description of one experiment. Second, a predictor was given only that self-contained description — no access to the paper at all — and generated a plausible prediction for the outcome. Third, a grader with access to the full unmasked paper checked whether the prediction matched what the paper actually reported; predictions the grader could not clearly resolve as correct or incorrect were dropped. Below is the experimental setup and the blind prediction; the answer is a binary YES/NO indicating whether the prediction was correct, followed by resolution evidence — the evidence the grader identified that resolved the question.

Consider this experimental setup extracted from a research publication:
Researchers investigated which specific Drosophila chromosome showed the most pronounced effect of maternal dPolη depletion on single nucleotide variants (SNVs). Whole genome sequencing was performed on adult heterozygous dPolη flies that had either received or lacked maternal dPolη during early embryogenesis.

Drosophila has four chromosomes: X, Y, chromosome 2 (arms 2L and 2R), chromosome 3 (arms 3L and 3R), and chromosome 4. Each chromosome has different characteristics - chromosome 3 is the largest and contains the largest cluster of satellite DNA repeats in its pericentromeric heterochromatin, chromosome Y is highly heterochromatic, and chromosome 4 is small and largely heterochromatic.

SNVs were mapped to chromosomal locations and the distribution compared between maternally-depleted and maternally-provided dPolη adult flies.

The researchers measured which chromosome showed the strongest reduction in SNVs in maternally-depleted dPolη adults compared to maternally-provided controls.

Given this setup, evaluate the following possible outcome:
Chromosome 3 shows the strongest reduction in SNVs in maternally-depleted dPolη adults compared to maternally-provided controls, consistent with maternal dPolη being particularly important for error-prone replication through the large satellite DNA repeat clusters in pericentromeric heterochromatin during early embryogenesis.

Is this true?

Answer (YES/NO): YES